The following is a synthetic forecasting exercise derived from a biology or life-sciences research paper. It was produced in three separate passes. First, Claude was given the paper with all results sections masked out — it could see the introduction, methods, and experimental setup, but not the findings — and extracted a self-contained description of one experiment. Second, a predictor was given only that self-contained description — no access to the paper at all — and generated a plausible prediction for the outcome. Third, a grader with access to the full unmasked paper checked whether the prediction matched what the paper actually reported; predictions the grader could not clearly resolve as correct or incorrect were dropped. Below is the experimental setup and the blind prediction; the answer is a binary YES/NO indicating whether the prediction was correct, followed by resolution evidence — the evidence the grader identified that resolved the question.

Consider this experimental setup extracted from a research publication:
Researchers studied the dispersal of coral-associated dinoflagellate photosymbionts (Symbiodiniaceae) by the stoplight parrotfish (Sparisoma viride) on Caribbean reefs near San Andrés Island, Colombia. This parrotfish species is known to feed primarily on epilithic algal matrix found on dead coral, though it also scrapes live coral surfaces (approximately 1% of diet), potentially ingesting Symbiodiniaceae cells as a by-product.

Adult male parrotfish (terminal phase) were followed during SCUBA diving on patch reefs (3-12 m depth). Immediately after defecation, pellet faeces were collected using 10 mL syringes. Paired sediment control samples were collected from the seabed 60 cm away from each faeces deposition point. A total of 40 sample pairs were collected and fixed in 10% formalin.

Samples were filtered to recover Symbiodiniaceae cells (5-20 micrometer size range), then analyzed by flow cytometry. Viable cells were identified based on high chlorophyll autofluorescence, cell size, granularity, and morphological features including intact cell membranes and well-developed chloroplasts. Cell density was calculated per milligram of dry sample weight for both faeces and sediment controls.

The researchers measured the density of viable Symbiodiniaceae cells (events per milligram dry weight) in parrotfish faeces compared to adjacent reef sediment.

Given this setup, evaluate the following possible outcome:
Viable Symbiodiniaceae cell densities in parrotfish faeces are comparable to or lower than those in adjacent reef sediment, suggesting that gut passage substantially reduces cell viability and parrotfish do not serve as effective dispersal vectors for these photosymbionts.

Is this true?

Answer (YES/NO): NO